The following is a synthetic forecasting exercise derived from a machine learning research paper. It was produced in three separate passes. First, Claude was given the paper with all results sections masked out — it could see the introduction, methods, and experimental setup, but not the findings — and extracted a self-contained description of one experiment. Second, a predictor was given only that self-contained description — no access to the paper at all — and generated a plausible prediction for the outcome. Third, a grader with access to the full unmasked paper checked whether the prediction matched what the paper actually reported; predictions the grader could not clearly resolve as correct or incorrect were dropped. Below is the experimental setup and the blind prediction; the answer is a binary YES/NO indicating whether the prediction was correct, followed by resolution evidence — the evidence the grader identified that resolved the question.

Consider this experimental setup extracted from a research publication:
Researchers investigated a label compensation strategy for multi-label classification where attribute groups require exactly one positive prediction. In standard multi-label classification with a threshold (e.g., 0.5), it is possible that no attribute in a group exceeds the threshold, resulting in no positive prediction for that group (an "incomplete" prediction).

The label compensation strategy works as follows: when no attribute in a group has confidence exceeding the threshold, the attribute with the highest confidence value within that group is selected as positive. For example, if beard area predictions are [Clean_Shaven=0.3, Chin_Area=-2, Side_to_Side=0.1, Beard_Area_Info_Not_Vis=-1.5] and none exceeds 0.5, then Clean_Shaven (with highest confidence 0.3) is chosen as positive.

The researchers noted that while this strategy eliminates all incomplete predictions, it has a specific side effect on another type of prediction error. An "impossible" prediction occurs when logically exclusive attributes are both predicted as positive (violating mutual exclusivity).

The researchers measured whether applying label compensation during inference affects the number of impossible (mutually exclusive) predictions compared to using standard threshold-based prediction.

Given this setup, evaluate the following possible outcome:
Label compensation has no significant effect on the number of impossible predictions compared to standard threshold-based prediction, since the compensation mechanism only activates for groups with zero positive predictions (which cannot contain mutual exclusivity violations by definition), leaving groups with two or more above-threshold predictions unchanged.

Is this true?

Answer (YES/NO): NO